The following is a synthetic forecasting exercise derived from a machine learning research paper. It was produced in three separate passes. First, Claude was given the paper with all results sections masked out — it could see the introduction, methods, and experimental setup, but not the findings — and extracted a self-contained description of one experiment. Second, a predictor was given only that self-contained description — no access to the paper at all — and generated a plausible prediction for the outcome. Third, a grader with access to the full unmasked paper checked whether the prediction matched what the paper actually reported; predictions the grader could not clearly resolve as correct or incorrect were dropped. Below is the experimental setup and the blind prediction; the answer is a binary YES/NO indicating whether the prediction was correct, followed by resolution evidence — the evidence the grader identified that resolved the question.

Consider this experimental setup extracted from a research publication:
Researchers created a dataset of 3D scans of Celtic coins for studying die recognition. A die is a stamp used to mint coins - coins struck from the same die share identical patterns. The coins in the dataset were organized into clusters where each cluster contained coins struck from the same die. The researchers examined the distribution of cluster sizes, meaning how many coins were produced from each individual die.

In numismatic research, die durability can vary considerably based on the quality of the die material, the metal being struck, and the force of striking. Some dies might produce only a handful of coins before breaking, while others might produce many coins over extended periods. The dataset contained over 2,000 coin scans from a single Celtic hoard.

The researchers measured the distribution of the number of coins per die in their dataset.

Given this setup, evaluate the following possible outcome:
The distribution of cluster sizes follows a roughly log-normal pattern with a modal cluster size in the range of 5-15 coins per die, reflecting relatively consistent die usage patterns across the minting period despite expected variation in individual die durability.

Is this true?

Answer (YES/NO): NO